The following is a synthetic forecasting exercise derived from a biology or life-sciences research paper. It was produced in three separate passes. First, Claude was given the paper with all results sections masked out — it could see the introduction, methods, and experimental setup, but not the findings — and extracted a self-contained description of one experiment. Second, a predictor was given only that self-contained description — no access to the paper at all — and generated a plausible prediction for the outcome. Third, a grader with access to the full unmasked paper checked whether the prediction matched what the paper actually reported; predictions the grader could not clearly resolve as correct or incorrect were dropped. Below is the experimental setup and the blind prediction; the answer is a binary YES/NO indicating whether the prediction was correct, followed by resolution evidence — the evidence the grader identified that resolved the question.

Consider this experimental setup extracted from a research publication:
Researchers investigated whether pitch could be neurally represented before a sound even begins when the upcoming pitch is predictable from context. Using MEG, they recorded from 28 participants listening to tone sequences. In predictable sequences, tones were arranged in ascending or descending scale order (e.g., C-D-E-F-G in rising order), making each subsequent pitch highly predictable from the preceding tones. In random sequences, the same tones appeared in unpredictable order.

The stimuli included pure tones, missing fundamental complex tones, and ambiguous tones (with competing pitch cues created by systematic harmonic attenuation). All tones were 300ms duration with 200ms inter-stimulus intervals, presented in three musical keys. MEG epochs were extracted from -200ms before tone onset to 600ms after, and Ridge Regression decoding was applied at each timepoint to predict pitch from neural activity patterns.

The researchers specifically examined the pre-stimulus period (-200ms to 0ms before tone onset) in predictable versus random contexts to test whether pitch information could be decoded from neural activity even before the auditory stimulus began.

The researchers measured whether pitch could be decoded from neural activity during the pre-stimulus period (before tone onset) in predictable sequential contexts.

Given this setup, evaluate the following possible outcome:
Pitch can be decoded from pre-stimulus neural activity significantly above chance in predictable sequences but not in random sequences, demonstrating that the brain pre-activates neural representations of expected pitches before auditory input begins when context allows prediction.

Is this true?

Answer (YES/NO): YES